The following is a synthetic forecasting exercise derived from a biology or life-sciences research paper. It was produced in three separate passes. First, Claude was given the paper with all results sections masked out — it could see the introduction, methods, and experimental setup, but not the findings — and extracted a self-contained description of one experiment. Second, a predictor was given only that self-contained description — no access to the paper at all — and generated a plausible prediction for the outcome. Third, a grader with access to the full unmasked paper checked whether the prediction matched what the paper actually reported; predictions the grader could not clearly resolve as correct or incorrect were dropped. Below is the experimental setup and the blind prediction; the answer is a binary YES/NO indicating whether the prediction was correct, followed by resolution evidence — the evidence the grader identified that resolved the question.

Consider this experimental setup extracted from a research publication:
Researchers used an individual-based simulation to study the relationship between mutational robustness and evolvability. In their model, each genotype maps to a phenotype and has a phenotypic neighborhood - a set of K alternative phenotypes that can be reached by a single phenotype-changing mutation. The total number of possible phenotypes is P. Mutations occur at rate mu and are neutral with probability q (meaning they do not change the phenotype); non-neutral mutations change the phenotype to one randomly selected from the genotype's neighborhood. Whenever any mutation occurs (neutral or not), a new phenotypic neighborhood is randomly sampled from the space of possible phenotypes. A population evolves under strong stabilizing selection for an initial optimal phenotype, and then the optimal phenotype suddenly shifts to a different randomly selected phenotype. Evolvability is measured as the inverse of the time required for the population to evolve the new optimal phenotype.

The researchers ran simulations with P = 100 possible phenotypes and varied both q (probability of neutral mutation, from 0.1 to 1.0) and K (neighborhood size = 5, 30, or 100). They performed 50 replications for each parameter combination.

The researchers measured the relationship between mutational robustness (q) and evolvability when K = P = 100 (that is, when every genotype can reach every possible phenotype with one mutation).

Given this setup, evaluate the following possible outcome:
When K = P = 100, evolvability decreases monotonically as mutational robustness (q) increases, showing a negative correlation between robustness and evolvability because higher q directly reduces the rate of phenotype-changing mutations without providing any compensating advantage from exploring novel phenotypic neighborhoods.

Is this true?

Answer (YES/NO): YES